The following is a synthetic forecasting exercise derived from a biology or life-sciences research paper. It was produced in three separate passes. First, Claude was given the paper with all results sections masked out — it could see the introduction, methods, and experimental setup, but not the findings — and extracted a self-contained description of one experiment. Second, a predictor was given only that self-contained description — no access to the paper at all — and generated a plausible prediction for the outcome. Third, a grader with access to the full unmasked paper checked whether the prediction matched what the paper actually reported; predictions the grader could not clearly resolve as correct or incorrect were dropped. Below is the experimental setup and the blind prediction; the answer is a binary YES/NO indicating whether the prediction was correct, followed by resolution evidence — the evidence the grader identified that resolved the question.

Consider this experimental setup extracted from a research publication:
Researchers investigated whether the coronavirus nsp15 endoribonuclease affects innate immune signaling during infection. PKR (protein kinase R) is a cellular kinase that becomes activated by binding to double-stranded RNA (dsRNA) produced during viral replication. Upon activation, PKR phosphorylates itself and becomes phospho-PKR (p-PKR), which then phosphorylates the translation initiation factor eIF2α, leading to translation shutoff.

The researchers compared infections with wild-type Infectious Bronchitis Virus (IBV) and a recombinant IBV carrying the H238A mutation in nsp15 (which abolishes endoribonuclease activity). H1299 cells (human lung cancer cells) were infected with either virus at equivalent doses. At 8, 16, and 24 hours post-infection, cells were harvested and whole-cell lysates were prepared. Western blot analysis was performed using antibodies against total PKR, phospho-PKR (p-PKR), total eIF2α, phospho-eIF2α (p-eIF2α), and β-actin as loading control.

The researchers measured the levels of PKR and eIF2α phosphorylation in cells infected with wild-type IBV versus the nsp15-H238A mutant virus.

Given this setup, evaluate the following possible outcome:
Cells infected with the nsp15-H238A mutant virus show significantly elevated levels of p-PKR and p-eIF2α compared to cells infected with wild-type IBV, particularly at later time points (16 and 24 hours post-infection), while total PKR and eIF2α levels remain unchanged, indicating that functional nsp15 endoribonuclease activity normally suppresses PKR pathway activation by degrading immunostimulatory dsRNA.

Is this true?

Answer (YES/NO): YES